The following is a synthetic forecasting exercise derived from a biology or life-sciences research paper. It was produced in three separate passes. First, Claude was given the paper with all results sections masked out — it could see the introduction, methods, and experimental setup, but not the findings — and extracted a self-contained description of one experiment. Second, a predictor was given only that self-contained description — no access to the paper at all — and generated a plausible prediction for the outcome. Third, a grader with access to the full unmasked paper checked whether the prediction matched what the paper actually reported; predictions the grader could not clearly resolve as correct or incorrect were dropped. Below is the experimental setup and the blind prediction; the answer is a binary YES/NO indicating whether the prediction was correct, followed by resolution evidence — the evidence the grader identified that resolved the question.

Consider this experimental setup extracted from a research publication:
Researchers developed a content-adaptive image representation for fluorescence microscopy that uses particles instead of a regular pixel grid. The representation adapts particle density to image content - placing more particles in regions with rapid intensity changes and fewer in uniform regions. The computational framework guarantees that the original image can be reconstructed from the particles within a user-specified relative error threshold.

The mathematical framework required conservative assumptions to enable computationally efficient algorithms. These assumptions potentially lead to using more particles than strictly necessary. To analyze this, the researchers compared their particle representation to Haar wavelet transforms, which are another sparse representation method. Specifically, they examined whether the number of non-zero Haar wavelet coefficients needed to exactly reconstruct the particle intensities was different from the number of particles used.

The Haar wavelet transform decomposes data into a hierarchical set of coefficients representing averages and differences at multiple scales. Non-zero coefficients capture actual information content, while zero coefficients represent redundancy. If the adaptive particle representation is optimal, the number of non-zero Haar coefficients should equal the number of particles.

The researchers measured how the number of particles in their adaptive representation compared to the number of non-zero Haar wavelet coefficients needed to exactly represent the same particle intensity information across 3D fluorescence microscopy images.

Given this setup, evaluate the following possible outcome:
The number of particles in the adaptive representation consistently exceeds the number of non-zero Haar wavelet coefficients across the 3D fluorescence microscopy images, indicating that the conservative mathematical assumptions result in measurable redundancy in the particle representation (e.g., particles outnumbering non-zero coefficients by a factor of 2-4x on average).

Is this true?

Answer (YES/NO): NO